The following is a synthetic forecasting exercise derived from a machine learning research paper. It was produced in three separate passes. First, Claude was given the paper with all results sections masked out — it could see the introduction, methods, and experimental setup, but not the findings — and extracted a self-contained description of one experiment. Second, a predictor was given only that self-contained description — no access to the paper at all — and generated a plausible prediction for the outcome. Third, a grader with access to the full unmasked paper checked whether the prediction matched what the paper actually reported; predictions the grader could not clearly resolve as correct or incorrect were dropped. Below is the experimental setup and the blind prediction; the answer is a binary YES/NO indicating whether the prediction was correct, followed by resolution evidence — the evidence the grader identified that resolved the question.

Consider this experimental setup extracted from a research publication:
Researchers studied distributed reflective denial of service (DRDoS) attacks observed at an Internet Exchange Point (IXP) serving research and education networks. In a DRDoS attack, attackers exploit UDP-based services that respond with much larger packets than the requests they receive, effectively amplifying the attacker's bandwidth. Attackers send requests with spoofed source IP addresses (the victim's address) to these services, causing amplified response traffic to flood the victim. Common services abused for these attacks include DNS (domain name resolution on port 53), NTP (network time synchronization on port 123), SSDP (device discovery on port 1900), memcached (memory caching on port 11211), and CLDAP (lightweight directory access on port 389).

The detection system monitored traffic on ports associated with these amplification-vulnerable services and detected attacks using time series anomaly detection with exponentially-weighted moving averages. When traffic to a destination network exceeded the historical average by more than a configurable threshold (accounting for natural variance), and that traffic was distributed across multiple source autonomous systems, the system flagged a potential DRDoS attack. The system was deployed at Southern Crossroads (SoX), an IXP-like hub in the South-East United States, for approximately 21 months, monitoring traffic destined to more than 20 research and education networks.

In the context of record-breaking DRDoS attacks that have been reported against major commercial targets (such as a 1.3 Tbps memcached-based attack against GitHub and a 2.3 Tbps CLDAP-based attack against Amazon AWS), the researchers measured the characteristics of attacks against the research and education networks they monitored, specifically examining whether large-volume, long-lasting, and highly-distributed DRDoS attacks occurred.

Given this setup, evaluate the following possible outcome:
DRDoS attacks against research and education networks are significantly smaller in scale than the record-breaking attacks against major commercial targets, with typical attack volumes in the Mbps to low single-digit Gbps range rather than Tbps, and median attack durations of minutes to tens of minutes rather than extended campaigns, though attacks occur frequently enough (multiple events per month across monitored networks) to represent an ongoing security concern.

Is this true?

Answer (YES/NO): YES